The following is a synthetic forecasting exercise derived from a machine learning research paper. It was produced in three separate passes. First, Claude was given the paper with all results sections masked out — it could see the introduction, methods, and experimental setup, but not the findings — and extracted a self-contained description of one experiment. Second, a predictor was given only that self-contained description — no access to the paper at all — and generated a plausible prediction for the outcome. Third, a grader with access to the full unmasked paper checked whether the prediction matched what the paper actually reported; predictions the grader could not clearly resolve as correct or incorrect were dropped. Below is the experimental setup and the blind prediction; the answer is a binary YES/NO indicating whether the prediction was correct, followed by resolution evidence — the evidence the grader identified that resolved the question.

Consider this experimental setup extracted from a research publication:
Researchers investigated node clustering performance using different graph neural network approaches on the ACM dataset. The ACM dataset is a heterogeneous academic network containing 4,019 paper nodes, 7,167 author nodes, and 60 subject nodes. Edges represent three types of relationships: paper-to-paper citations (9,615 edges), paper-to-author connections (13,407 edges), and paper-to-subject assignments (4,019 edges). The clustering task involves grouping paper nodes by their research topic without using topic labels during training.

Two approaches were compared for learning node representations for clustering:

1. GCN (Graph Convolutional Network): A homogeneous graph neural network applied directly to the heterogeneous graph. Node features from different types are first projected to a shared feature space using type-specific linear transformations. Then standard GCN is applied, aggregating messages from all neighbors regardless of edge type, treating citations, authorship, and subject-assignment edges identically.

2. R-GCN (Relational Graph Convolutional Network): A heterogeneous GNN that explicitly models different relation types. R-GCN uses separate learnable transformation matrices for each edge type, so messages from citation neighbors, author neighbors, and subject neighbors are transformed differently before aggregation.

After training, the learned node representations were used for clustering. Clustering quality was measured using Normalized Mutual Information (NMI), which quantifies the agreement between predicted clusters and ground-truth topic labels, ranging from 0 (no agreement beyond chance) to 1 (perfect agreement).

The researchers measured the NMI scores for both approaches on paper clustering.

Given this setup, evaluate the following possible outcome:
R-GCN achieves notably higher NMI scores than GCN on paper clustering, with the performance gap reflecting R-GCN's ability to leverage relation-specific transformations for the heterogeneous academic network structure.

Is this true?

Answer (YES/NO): NO